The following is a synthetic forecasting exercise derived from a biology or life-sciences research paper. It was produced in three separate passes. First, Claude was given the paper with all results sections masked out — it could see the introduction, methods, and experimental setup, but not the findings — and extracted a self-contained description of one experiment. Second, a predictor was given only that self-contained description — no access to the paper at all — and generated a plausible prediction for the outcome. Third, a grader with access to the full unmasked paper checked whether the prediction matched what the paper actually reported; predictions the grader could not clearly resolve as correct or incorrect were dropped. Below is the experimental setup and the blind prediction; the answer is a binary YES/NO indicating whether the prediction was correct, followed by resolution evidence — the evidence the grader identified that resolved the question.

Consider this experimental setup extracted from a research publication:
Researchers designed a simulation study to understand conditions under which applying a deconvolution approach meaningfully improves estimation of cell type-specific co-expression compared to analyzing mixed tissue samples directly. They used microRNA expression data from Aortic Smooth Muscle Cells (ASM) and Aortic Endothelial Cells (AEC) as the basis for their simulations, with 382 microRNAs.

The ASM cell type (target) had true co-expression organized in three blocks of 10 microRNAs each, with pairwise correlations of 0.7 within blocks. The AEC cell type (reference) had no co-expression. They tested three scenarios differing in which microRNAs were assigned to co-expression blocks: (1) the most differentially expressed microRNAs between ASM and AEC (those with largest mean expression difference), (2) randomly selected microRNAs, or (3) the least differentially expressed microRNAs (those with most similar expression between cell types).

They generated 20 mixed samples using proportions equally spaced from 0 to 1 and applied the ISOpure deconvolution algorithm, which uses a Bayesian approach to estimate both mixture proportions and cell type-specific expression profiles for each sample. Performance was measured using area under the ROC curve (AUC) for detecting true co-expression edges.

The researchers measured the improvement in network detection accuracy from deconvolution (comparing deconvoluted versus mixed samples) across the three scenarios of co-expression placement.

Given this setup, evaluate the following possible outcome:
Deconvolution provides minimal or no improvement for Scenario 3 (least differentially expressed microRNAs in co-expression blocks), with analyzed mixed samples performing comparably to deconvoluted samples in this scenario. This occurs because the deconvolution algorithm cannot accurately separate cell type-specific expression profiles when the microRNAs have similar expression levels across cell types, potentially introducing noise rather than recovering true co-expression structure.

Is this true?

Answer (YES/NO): NO